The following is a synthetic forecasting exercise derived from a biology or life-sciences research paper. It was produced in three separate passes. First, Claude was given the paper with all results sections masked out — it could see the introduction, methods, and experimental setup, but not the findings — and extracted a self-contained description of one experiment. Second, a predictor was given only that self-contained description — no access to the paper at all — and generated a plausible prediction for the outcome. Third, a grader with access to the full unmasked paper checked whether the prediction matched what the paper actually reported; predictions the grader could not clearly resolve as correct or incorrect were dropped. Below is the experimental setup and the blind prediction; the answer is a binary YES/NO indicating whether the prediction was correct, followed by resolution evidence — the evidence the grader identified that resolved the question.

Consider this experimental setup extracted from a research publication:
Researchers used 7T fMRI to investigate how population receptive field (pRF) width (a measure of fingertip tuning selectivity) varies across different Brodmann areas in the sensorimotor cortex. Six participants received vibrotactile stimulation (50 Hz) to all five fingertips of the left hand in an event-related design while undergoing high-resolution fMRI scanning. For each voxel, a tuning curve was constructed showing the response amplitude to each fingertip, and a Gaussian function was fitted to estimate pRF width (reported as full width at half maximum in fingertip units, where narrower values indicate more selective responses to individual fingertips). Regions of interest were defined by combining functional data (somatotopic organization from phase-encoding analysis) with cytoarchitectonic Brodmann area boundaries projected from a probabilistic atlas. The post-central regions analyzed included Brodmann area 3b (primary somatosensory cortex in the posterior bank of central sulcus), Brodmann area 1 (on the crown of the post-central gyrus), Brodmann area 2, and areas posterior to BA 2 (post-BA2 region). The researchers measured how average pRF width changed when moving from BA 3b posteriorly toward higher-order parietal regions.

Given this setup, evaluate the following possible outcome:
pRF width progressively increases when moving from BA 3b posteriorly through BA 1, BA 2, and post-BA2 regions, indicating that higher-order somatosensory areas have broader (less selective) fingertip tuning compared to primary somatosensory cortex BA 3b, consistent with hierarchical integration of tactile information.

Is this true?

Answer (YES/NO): YES